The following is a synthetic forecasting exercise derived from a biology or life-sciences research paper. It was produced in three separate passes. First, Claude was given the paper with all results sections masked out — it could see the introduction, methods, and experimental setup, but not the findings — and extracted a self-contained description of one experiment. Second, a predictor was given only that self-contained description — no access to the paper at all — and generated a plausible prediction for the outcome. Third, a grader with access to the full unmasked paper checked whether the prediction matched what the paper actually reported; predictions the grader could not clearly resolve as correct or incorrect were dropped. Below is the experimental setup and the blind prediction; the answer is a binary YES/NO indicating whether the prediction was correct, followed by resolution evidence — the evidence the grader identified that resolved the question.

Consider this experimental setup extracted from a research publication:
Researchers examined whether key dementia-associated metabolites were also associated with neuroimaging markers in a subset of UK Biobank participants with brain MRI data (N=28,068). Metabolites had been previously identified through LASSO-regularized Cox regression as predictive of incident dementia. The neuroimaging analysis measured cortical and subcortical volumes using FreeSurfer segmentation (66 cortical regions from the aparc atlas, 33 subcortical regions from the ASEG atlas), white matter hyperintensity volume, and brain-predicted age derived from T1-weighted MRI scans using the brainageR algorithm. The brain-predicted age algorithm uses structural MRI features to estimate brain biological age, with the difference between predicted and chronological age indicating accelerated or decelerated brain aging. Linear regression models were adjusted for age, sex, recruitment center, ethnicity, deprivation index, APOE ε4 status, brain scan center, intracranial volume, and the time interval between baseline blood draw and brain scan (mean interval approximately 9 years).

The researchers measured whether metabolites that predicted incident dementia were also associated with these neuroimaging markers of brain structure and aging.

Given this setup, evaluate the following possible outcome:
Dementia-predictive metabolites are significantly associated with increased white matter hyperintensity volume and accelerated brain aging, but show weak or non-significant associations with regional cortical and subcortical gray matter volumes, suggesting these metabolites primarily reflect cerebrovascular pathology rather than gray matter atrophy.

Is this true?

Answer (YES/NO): NO